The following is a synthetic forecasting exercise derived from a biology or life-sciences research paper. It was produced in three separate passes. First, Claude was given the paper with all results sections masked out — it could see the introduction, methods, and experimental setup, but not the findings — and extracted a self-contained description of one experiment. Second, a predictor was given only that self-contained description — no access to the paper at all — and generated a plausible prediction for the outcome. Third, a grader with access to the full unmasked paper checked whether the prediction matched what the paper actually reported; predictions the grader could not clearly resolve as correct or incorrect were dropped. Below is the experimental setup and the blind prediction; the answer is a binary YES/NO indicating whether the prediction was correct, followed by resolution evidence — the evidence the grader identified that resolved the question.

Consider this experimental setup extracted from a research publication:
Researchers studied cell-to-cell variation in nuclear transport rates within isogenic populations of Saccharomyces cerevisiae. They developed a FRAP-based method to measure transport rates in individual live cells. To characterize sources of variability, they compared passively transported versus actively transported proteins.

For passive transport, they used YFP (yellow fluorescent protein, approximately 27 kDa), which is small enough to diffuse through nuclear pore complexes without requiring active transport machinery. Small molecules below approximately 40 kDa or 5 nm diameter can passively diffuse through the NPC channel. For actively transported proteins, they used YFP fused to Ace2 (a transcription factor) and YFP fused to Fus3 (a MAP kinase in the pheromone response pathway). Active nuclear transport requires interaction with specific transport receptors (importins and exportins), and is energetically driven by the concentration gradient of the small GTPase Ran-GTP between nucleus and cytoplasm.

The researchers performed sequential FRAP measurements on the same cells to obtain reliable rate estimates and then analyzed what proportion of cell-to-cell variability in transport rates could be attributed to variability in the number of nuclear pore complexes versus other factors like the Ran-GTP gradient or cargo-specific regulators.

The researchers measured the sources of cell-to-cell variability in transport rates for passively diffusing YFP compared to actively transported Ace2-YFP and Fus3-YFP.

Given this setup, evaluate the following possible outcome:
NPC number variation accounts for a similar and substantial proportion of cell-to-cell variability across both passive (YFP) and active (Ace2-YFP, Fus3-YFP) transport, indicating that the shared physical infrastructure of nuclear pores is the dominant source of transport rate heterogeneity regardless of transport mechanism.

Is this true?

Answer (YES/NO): NO